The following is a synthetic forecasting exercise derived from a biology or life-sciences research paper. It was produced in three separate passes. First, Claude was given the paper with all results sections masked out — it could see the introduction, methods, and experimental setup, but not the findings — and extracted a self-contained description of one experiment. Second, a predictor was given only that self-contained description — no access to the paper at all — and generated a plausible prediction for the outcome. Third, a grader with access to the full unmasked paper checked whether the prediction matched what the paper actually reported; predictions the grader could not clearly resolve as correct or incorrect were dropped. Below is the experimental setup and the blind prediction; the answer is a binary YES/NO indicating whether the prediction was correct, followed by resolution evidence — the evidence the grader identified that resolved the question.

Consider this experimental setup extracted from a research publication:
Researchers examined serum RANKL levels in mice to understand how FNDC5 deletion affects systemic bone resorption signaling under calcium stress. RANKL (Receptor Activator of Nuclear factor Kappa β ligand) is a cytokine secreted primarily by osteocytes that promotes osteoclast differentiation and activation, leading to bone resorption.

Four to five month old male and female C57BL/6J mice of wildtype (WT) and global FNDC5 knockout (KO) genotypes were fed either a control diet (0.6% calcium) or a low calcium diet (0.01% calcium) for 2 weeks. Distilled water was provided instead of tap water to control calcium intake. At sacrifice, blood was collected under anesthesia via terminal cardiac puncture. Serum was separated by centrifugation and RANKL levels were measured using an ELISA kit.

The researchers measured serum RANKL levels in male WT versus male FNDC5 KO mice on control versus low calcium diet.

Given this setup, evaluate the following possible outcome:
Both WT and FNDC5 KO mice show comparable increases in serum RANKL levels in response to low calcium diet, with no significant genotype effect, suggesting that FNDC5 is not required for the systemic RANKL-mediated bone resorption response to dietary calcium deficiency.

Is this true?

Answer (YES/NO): YES